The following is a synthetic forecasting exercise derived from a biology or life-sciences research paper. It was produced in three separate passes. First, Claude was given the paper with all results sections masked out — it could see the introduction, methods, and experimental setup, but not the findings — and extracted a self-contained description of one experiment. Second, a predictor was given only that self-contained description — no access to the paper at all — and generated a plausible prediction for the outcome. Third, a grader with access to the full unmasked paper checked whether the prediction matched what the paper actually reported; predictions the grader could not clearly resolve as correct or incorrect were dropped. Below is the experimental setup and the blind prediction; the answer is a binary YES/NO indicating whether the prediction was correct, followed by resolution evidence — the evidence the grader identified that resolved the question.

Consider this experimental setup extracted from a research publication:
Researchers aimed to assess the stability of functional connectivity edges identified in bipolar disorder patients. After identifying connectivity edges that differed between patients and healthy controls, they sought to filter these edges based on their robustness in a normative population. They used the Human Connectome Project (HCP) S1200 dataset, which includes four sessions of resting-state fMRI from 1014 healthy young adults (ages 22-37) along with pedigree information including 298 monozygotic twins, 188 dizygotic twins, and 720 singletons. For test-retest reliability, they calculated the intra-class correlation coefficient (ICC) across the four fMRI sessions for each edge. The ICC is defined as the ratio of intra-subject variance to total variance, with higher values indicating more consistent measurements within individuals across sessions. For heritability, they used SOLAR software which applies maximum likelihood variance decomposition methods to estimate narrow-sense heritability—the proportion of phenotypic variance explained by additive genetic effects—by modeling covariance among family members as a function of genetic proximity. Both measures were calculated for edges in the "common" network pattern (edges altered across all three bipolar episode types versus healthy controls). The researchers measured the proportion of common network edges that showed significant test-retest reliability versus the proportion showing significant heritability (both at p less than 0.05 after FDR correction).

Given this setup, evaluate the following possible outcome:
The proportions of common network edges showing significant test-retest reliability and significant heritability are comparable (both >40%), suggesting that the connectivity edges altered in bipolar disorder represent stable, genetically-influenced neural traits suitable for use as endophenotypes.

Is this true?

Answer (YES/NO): NO